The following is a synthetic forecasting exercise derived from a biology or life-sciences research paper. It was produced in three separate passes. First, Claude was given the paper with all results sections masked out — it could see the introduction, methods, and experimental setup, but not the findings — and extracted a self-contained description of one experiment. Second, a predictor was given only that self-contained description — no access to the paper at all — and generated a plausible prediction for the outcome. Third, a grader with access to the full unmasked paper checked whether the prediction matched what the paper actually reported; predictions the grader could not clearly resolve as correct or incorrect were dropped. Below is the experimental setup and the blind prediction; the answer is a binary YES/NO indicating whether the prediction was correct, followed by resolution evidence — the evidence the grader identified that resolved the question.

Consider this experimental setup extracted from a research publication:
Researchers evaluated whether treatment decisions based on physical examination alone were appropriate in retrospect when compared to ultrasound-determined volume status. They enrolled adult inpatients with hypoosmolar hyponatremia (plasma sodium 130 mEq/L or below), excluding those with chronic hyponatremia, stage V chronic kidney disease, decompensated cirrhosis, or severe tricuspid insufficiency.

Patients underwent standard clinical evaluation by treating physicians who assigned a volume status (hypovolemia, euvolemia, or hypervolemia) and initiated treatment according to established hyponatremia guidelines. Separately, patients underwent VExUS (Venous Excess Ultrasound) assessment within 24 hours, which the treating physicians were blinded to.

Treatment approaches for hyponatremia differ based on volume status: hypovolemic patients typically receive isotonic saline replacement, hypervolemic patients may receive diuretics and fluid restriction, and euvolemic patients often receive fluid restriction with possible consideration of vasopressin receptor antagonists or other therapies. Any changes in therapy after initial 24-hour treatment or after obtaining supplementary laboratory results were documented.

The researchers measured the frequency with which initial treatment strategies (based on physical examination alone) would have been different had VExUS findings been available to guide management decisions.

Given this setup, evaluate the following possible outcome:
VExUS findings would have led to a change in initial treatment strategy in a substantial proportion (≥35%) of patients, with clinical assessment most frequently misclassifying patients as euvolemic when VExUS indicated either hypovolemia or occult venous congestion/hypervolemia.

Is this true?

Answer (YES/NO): NO